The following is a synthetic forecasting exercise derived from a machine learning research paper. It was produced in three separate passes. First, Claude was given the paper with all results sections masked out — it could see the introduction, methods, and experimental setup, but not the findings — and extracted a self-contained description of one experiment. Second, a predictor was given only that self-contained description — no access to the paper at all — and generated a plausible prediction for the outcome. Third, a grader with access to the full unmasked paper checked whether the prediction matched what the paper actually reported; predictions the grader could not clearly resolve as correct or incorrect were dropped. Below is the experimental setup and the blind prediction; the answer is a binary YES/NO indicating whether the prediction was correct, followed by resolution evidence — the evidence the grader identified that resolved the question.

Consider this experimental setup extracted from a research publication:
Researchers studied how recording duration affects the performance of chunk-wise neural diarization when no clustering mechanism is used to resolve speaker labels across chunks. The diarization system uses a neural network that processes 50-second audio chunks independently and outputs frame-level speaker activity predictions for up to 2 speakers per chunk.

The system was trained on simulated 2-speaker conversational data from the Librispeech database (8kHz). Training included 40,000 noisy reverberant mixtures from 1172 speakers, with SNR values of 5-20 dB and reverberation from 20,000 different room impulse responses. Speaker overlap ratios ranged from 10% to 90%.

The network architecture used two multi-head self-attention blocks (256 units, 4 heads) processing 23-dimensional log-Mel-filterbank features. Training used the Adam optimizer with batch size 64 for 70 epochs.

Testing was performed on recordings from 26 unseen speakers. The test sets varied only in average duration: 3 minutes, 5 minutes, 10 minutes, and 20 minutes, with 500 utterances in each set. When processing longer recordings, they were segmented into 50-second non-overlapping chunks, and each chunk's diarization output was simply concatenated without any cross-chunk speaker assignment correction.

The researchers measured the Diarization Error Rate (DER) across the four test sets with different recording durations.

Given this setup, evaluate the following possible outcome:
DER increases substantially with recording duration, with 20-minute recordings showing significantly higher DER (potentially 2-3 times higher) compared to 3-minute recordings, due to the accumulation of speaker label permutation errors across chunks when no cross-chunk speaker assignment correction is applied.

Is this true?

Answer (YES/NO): NO